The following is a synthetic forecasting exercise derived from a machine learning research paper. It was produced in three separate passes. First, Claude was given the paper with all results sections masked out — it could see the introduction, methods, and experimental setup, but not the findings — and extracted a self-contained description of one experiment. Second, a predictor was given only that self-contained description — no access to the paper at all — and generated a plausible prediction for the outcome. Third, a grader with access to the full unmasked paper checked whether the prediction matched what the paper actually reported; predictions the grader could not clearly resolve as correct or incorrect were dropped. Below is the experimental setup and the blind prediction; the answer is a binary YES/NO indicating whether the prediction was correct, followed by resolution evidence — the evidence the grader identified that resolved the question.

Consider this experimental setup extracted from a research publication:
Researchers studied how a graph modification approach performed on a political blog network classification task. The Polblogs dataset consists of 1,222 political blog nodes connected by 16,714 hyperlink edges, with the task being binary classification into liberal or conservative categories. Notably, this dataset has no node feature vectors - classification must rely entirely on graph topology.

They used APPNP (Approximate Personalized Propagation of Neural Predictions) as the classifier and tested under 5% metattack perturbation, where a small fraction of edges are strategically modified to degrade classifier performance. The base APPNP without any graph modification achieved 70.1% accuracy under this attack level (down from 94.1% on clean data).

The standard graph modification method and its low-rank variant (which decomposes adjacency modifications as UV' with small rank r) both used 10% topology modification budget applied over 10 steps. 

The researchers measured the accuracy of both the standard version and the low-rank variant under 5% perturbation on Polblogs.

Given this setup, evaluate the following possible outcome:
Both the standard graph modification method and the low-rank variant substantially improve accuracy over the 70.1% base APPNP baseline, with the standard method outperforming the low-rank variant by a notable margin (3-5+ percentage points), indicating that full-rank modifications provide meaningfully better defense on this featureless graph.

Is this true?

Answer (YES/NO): NO